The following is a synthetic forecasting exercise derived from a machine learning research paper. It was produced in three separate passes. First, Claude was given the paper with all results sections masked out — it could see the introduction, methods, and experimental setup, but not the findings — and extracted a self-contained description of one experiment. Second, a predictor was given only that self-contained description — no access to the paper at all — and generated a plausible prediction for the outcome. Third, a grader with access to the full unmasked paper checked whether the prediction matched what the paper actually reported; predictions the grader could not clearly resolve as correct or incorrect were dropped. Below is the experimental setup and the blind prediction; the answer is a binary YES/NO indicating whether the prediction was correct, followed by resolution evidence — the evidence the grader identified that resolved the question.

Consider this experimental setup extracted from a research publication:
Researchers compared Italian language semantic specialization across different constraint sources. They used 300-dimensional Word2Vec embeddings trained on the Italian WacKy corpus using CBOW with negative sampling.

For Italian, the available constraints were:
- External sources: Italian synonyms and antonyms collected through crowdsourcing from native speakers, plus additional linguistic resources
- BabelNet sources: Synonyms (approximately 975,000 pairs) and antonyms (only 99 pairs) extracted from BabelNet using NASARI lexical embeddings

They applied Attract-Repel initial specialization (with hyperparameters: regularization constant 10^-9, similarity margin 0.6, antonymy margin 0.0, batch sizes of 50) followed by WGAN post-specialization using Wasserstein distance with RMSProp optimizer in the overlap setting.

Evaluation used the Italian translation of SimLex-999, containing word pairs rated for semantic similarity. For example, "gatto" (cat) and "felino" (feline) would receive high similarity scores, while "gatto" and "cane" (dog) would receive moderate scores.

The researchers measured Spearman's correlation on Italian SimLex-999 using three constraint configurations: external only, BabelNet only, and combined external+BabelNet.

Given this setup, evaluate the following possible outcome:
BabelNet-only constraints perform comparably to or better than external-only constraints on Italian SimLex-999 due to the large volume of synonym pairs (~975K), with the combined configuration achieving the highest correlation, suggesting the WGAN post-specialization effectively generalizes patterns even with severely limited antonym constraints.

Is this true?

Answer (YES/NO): NO